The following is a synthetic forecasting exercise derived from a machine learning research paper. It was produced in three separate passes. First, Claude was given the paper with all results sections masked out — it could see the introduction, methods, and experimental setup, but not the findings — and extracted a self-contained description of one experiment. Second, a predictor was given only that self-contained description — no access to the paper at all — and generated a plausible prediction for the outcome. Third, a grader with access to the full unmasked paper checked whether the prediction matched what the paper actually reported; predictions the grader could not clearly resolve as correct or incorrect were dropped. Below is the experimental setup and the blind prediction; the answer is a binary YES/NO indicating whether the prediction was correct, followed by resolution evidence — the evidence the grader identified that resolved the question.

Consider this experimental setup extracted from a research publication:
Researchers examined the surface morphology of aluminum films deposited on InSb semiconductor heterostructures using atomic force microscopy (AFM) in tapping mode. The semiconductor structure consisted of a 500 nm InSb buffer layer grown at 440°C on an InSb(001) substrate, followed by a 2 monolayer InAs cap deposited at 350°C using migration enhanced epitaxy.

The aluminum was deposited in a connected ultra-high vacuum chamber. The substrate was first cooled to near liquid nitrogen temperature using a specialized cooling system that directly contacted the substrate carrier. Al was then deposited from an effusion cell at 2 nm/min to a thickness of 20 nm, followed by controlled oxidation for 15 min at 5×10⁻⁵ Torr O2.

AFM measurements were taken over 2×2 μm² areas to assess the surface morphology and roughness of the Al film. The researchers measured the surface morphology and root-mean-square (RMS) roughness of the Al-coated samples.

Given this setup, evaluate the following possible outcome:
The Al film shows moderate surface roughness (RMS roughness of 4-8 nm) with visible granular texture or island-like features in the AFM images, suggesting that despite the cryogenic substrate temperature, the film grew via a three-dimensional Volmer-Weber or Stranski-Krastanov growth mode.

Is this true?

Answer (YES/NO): NO